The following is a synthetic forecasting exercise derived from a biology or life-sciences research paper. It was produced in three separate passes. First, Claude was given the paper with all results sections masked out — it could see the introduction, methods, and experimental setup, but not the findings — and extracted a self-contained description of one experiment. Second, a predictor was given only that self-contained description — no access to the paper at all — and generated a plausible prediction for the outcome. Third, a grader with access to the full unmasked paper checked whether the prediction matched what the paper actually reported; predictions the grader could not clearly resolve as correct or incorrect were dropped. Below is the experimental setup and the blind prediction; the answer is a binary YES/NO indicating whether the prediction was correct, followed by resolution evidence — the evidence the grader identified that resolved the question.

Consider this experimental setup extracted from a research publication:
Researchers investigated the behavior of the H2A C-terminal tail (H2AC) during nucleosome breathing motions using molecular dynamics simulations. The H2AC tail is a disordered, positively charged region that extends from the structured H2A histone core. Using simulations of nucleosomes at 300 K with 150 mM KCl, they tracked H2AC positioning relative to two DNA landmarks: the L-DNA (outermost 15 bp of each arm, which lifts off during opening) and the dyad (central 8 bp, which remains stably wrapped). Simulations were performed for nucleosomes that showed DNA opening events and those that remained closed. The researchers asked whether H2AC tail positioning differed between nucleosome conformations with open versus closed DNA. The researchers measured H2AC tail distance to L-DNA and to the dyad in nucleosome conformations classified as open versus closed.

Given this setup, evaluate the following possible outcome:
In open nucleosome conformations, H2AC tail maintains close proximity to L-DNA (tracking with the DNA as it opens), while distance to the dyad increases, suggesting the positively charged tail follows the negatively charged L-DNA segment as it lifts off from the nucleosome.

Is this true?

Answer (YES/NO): NO